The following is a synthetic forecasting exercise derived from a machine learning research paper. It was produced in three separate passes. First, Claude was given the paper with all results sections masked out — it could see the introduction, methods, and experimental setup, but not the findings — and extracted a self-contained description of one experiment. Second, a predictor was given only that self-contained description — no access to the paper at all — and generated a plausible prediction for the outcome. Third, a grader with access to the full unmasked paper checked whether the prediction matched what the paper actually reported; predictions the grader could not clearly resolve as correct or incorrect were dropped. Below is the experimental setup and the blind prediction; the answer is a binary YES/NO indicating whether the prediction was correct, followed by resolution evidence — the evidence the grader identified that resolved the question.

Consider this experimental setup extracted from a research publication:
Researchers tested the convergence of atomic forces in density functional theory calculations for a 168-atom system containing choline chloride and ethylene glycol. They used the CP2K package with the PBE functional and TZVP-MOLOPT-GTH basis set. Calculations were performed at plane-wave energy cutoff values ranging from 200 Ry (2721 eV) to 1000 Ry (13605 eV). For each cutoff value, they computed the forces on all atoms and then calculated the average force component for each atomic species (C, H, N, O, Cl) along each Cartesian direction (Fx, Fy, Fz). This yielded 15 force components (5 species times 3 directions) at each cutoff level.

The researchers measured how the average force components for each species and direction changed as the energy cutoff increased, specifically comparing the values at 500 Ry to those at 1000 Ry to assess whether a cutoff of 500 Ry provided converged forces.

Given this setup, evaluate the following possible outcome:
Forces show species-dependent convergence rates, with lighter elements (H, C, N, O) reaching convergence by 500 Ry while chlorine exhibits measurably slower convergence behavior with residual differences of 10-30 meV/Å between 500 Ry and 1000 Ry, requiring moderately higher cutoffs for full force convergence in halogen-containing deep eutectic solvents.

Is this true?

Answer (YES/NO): NO